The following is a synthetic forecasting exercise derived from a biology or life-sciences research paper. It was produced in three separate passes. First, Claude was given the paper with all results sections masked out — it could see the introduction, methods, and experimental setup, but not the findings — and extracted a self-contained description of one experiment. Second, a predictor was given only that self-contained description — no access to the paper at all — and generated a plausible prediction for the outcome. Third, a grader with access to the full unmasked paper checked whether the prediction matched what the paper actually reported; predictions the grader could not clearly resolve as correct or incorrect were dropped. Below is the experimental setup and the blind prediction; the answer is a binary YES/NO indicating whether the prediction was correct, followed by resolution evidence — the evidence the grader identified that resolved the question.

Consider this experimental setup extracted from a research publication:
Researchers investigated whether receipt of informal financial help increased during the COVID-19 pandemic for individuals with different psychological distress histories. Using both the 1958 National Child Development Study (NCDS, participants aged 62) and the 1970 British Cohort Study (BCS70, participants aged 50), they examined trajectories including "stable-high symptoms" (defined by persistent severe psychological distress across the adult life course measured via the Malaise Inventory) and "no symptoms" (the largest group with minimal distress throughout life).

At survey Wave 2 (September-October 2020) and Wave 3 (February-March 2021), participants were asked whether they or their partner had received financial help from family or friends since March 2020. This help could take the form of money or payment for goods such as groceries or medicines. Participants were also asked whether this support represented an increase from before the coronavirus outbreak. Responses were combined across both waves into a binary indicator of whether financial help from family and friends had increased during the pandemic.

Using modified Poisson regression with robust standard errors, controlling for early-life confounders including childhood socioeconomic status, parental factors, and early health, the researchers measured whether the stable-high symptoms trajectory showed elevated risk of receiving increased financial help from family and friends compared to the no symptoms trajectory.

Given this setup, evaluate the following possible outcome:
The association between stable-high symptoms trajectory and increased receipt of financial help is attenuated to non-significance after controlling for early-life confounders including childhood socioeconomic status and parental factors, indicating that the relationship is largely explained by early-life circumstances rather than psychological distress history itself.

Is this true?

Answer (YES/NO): NO